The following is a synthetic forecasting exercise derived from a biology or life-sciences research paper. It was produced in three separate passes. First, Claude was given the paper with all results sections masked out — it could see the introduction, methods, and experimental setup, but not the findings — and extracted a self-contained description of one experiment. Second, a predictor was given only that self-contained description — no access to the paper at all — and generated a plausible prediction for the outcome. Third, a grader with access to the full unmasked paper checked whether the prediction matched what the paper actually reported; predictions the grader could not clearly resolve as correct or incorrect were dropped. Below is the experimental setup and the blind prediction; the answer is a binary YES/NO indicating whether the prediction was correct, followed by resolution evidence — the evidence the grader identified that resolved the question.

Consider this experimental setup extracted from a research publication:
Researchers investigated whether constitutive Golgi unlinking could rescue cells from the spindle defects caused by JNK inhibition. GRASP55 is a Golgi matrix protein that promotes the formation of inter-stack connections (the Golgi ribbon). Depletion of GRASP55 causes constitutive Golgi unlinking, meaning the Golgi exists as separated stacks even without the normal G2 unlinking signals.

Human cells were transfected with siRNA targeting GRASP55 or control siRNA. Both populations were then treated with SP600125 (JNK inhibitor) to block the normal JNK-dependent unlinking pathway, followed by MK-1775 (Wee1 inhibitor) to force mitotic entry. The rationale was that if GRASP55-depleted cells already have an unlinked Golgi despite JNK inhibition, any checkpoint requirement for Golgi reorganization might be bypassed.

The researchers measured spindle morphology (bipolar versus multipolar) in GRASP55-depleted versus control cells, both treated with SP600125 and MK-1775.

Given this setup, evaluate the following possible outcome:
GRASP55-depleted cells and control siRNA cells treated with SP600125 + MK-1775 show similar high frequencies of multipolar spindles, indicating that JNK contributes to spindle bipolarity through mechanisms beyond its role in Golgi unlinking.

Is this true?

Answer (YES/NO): NO